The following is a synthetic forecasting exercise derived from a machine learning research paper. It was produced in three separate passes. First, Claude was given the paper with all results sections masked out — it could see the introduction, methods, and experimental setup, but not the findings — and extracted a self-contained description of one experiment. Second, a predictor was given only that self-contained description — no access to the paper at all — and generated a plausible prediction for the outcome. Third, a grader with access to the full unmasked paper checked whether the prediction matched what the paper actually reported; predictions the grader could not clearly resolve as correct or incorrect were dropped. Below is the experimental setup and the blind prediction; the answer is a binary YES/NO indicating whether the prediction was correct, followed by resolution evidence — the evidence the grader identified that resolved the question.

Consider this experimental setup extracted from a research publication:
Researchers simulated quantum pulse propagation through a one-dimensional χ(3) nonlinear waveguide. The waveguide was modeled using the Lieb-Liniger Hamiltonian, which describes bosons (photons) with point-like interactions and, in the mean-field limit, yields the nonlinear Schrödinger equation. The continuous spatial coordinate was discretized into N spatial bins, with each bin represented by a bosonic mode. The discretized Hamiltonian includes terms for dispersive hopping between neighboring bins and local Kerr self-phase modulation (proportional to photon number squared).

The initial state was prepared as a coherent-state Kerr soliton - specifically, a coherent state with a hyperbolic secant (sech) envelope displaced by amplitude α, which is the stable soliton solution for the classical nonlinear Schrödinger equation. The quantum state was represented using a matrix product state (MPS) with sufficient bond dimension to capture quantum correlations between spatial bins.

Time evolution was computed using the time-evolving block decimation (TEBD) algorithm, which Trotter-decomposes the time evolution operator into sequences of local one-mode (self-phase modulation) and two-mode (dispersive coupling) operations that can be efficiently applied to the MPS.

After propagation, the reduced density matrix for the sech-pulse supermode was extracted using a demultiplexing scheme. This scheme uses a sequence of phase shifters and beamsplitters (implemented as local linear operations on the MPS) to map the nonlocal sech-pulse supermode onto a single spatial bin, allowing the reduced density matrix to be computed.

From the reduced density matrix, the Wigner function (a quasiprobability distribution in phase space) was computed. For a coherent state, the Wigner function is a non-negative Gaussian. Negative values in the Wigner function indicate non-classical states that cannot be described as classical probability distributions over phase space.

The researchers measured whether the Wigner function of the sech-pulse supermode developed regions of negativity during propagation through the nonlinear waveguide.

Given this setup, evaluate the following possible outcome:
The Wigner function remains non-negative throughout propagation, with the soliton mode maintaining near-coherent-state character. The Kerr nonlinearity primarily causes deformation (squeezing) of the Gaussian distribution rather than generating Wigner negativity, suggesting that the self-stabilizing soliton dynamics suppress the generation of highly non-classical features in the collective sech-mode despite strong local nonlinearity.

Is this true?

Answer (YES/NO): NO